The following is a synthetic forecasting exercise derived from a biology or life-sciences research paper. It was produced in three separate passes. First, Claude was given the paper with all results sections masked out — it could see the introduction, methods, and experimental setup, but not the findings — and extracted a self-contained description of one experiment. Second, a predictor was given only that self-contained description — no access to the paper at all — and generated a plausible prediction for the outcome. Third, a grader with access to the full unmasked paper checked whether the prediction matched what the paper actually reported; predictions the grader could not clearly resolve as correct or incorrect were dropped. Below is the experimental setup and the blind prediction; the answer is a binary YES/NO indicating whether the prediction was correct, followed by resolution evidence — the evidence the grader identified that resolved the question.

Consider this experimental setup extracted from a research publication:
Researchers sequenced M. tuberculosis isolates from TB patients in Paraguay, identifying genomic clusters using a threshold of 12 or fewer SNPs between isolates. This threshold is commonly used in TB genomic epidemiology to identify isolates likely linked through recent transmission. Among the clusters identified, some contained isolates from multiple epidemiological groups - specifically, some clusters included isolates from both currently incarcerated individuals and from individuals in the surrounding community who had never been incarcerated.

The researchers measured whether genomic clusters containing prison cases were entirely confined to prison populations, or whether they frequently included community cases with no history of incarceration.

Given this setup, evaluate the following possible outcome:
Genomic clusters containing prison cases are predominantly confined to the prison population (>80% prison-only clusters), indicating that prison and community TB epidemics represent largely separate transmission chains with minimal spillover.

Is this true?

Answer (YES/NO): NO